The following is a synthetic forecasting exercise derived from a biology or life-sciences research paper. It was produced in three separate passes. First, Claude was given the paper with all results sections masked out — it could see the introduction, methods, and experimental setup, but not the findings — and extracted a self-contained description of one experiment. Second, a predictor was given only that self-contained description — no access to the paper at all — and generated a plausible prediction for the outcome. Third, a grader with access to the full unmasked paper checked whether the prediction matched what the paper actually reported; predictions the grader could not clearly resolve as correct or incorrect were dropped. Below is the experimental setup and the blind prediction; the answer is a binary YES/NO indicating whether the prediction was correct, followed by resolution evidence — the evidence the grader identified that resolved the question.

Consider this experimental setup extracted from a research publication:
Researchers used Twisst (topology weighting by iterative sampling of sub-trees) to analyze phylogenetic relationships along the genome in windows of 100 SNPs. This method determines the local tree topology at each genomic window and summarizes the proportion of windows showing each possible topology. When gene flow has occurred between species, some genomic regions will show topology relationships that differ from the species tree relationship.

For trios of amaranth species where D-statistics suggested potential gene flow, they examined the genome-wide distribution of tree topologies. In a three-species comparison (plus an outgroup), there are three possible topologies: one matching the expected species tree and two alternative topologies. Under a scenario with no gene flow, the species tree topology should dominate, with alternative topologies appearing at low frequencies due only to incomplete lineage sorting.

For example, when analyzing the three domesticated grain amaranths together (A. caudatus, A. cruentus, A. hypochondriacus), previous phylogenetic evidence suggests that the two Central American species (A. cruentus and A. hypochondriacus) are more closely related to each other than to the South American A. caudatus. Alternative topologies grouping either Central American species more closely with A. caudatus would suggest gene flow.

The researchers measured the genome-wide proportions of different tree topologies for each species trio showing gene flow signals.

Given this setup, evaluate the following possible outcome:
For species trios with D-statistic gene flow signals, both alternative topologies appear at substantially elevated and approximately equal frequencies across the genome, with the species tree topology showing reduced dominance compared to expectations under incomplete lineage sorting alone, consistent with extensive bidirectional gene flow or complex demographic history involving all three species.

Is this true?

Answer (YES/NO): YES